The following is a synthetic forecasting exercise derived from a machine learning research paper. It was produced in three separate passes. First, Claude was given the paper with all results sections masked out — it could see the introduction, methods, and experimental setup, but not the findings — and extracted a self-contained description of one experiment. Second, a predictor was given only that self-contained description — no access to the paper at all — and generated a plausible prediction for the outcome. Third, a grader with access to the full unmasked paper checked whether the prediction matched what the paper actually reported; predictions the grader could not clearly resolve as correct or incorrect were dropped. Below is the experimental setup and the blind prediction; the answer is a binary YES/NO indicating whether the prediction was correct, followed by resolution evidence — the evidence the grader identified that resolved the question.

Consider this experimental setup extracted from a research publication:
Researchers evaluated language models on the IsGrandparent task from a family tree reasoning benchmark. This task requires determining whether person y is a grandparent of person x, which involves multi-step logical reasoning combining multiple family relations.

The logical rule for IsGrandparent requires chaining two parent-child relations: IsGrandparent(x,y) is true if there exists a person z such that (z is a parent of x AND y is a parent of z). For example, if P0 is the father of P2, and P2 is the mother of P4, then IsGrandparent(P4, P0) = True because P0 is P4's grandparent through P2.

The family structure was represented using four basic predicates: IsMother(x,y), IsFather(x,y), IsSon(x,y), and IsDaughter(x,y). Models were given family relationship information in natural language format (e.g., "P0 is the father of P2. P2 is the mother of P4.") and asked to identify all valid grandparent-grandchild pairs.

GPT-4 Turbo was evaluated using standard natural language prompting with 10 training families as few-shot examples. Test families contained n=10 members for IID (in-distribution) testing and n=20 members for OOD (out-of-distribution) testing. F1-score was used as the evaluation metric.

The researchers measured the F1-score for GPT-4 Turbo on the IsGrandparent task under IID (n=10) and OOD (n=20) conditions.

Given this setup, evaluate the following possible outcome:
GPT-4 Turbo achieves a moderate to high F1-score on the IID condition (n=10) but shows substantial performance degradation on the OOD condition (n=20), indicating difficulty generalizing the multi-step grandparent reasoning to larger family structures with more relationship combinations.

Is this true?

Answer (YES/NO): YES